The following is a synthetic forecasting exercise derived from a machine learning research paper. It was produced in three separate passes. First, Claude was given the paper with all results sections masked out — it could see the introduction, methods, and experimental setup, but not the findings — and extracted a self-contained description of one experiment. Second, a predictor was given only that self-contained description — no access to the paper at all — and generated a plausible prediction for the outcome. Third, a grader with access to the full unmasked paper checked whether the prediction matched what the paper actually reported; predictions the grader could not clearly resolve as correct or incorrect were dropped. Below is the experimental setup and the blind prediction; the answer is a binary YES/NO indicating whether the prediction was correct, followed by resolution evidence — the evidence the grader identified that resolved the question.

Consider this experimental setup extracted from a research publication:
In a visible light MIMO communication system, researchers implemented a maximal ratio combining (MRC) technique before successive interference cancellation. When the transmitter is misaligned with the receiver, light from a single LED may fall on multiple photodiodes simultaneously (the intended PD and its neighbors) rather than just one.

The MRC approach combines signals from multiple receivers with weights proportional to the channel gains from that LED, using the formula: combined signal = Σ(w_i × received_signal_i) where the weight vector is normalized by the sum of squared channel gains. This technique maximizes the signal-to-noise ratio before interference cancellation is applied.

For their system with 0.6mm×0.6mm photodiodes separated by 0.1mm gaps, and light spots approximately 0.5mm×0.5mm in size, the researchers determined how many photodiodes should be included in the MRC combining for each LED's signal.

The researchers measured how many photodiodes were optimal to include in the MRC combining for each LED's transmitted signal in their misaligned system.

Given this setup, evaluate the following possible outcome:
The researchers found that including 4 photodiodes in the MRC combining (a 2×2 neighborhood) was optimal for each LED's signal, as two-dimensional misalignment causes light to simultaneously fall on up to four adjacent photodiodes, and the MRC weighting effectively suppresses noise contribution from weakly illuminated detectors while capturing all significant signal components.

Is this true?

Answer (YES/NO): YES